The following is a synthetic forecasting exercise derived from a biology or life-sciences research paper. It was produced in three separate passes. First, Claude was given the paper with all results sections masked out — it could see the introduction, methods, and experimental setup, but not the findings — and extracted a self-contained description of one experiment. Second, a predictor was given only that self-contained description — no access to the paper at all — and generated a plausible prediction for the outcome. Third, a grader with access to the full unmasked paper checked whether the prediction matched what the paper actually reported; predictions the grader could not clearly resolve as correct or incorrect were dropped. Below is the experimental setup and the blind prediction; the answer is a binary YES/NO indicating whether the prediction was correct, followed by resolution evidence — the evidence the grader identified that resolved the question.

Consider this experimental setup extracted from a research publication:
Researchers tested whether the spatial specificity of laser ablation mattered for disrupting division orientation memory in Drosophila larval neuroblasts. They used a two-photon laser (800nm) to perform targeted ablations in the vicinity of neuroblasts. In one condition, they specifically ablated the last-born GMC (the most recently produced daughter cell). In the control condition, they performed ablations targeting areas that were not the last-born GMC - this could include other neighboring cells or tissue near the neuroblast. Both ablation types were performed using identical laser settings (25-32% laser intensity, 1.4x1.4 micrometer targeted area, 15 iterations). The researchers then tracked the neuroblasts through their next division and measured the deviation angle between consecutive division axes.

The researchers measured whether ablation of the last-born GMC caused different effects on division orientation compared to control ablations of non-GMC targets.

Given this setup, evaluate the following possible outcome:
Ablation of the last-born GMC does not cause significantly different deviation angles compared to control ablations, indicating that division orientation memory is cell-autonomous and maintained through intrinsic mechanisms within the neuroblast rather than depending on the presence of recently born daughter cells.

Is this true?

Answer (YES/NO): NO